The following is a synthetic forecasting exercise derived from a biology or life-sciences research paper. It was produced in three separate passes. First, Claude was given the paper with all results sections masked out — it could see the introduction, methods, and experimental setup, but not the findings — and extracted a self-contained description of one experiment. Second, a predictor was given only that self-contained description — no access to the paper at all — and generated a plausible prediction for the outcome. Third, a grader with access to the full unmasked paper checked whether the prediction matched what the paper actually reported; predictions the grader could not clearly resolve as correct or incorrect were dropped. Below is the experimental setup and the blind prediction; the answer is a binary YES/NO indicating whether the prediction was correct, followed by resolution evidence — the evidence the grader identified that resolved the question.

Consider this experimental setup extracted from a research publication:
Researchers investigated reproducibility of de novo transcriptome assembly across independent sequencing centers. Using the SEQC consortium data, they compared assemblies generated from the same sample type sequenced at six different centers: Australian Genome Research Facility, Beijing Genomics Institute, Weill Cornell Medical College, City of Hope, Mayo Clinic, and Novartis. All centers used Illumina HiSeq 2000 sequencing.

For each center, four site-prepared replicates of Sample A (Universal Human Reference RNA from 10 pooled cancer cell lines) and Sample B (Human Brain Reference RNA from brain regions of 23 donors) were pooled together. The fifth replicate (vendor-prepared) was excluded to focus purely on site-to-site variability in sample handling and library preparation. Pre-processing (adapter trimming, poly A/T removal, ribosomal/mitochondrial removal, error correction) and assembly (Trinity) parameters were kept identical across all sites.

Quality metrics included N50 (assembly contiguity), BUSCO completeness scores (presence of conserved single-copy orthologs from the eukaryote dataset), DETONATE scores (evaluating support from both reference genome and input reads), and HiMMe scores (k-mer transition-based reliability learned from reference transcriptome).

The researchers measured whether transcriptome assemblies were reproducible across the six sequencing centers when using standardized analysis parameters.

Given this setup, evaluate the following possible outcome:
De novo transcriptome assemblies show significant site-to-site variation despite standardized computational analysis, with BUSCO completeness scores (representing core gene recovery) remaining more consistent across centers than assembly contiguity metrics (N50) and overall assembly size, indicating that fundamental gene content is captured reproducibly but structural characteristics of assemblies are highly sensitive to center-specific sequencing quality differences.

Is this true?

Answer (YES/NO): NO